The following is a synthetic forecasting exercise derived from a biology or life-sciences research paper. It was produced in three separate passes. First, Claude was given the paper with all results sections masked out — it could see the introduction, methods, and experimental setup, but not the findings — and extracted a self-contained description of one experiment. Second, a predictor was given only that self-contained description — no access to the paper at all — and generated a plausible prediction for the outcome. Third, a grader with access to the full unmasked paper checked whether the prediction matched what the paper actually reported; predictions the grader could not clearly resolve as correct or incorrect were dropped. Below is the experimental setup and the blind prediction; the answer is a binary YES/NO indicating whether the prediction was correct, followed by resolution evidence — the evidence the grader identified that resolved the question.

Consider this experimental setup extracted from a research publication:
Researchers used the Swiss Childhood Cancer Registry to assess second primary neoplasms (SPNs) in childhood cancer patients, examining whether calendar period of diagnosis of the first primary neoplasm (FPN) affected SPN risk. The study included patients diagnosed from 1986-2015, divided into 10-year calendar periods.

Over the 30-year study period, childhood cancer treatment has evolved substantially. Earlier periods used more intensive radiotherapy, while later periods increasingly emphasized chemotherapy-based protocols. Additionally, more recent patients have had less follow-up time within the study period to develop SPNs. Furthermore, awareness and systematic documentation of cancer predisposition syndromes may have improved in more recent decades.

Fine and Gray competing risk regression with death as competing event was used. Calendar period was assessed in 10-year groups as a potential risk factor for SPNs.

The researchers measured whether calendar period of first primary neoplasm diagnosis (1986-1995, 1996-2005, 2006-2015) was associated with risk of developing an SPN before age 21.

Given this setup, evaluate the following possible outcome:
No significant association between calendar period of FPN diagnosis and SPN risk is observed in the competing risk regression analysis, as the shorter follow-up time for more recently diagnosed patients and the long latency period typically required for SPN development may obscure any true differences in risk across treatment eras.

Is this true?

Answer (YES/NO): NO